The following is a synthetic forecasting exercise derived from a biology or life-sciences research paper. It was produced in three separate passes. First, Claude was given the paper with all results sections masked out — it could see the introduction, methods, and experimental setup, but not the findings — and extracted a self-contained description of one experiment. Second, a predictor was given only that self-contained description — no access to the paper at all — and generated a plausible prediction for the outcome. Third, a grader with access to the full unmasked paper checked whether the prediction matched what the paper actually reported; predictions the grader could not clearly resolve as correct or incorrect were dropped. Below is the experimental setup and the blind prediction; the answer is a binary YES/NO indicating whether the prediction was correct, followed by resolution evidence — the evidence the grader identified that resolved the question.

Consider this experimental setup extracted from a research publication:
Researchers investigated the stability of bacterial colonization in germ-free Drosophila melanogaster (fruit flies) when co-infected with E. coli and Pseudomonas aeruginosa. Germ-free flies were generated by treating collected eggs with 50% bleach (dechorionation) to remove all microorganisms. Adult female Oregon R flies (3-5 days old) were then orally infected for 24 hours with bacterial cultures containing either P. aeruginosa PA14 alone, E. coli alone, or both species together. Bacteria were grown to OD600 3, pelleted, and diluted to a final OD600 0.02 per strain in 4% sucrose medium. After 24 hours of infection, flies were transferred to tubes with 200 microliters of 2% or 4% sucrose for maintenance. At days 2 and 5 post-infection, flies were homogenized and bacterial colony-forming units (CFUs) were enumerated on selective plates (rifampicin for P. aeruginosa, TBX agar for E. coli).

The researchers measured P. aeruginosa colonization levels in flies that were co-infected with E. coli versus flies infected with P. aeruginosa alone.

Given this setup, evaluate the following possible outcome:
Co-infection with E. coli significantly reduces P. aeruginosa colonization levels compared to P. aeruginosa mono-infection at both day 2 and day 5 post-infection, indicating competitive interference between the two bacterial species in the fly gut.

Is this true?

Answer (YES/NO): YES